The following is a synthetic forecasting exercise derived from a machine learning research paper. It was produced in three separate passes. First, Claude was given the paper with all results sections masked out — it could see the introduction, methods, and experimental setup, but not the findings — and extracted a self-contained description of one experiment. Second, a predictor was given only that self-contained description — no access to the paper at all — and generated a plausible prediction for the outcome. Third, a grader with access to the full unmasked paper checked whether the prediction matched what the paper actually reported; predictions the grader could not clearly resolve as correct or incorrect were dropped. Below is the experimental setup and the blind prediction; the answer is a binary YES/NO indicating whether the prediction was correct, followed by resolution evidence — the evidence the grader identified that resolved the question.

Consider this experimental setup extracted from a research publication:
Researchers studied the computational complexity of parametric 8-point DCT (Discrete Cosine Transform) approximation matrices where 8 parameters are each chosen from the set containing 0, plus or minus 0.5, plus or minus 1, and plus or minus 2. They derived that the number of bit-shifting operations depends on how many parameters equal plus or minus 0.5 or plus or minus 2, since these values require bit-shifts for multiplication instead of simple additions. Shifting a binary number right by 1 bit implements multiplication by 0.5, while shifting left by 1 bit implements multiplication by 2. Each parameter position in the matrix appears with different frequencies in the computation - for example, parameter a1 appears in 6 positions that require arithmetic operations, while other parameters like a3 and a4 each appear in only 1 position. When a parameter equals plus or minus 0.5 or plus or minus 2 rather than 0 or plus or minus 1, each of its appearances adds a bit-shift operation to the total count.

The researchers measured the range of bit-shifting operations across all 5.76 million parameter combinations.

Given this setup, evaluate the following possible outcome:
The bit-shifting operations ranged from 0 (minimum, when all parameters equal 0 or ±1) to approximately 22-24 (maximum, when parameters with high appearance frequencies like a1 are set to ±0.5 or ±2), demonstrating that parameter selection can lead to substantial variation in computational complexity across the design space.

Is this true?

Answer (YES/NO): NO